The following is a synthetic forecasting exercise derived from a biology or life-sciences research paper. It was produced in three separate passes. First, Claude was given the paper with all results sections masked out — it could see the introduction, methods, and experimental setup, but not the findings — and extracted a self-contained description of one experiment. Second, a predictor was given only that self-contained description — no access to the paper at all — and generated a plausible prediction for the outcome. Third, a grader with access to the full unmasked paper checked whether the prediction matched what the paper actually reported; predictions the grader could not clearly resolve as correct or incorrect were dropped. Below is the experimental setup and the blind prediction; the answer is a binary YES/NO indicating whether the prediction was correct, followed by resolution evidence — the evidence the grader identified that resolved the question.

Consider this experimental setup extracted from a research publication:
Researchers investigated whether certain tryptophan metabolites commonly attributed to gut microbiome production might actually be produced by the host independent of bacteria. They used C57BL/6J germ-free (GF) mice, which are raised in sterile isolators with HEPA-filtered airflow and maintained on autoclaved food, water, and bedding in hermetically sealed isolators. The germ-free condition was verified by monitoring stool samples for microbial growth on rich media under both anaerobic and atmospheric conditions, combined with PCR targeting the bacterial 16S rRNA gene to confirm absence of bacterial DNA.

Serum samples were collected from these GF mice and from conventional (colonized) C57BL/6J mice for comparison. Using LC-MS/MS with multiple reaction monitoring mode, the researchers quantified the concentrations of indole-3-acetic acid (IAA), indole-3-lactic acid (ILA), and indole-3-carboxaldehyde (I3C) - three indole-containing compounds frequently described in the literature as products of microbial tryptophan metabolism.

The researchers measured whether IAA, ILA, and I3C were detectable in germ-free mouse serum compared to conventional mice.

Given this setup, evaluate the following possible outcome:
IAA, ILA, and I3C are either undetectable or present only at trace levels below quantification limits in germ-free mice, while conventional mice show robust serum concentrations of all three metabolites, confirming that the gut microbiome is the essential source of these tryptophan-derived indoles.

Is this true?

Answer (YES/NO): NO